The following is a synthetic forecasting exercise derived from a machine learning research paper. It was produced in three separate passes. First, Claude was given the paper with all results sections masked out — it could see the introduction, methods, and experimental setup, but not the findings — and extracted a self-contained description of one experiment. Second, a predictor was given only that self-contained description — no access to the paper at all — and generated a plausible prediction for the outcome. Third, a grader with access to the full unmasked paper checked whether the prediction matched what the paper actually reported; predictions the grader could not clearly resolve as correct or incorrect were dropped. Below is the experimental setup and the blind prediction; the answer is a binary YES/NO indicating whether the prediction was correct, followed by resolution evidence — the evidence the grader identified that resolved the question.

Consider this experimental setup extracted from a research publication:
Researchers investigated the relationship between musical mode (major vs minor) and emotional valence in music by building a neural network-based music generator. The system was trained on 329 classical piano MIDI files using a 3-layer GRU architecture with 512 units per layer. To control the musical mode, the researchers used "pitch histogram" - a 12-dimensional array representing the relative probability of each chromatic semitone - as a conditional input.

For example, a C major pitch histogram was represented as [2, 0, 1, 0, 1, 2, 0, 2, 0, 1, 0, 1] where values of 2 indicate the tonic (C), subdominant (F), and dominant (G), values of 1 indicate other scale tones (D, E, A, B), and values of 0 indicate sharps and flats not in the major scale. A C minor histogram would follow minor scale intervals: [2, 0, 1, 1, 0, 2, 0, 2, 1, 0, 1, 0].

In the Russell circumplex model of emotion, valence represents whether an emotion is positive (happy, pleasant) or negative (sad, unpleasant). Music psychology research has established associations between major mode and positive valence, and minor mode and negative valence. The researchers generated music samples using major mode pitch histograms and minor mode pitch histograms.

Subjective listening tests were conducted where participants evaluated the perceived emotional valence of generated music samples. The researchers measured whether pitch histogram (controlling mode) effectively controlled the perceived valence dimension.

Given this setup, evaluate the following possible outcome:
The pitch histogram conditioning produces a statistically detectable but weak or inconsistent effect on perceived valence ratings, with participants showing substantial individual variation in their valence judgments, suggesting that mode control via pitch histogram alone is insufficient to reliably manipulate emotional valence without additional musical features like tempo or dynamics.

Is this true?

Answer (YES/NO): YES